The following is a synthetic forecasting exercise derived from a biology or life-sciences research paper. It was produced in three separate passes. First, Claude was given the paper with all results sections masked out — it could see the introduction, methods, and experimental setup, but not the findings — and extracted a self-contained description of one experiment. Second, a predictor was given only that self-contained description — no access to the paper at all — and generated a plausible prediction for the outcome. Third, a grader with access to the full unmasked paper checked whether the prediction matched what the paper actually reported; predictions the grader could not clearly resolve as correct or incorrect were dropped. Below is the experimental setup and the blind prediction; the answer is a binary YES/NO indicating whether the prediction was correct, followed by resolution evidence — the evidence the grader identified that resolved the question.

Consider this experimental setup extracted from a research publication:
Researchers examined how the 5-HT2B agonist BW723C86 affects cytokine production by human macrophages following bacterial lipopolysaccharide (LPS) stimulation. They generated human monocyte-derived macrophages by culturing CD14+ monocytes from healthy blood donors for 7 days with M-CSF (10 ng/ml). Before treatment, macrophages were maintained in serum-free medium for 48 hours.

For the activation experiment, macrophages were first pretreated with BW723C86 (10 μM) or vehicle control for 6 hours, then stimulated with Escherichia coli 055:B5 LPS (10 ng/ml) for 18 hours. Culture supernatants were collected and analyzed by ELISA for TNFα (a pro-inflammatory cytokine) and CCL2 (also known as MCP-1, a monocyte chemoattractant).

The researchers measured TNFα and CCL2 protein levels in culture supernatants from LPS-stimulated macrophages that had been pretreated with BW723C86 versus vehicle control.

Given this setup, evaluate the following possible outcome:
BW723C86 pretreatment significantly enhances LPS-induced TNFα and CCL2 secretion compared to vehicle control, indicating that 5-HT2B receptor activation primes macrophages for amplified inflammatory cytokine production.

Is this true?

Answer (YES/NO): NO